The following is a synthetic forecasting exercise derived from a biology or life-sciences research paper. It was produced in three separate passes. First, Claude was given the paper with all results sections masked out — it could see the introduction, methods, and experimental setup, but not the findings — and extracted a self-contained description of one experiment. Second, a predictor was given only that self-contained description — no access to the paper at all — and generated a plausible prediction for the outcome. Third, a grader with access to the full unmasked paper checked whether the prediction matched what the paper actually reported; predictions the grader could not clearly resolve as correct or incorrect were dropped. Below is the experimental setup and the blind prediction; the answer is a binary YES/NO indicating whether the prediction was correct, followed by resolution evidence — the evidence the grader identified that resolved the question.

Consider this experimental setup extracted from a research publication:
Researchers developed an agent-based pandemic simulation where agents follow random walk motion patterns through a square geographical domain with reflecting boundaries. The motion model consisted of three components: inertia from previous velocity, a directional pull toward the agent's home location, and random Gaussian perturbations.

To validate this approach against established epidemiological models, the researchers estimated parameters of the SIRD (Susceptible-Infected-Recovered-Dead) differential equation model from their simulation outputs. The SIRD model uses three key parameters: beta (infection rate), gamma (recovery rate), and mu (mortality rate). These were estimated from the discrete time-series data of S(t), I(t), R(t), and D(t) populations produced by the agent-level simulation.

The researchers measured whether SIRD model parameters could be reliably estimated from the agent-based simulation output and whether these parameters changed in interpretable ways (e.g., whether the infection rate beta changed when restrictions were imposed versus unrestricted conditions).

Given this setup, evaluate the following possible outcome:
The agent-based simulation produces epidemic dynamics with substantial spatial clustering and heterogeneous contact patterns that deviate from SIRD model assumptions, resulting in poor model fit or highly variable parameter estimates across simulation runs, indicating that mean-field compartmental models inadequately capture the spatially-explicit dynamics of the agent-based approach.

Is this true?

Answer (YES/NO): NO